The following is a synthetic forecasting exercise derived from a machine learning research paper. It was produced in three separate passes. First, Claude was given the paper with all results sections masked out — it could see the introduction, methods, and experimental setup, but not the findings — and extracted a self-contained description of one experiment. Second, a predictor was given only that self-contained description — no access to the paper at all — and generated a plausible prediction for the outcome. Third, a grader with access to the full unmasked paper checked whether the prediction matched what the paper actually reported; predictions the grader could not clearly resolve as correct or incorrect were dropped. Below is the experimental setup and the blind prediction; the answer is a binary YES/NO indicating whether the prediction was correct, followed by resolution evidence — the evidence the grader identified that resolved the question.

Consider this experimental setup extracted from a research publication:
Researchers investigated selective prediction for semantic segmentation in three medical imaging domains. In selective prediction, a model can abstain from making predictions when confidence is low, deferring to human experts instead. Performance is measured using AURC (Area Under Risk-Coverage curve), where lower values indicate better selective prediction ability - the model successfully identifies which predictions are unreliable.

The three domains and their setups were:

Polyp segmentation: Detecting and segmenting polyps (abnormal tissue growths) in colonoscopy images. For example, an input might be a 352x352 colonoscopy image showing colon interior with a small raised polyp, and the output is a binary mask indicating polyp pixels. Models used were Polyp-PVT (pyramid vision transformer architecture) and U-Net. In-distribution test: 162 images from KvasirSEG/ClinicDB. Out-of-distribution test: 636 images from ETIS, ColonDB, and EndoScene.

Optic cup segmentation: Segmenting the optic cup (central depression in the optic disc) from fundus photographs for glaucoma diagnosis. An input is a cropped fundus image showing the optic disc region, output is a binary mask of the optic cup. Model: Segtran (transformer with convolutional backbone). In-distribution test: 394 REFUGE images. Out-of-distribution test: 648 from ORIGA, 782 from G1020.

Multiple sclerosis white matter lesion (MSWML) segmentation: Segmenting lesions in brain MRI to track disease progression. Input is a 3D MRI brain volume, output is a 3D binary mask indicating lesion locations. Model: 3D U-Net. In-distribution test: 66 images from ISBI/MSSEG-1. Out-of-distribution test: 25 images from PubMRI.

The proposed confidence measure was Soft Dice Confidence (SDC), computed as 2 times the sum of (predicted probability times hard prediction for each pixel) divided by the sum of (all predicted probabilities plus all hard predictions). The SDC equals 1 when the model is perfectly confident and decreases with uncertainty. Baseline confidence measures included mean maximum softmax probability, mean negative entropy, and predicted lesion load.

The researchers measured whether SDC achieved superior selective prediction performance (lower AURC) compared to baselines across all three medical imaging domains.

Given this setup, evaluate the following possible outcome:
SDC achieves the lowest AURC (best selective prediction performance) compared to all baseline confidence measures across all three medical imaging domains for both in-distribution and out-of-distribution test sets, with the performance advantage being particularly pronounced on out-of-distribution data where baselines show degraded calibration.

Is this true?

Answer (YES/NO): YES